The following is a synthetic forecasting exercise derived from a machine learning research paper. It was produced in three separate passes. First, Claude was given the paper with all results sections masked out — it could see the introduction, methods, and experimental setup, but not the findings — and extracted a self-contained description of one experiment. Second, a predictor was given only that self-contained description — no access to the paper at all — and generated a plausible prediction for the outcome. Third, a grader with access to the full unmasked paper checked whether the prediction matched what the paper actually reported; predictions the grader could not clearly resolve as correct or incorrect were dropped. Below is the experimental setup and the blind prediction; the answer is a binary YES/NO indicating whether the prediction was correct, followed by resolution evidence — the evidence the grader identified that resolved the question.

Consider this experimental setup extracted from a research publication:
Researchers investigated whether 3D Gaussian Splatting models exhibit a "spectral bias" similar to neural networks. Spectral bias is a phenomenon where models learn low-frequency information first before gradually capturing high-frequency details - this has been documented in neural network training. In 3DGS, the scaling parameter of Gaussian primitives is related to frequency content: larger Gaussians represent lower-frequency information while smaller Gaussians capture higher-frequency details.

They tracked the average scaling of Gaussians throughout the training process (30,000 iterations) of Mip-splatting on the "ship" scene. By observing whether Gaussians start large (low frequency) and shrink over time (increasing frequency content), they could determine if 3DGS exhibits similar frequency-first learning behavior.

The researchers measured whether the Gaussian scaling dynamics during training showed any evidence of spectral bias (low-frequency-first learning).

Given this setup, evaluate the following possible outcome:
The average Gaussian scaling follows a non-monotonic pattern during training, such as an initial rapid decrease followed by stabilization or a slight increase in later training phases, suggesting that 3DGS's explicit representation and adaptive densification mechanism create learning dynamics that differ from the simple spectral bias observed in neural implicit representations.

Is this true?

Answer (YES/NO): NO